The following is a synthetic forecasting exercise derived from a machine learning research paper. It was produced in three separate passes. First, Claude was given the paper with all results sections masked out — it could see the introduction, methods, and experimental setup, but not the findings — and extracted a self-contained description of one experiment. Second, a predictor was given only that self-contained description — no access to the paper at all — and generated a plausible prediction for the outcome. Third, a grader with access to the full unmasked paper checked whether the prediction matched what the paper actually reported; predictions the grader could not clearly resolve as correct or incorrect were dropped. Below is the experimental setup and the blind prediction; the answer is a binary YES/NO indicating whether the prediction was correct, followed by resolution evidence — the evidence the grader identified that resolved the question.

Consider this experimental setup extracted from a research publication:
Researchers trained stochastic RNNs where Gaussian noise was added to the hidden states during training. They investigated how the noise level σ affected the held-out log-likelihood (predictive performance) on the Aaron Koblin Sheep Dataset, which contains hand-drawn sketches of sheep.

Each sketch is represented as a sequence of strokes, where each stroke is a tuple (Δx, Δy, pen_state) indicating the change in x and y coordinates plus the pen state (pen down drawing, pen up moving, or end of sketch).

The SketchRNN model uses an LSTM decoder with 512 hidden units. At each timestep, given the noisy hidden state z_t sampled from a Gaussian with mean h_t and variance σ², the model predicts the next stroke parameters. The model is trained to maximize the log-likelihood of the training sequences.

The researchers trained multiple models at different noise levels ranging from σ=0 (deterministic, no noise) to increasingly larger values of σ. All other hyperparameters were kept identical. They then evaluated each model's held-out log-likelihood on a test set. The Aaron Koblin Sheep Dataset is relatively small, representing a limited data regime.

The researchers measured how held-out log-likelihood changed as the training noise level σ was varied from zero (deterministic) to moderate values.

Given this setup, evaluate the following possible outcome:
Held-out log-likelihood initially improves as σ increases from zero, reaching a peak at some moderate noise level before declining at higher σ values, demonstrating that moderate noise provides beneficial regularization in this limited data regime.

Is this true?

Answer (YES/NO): NO